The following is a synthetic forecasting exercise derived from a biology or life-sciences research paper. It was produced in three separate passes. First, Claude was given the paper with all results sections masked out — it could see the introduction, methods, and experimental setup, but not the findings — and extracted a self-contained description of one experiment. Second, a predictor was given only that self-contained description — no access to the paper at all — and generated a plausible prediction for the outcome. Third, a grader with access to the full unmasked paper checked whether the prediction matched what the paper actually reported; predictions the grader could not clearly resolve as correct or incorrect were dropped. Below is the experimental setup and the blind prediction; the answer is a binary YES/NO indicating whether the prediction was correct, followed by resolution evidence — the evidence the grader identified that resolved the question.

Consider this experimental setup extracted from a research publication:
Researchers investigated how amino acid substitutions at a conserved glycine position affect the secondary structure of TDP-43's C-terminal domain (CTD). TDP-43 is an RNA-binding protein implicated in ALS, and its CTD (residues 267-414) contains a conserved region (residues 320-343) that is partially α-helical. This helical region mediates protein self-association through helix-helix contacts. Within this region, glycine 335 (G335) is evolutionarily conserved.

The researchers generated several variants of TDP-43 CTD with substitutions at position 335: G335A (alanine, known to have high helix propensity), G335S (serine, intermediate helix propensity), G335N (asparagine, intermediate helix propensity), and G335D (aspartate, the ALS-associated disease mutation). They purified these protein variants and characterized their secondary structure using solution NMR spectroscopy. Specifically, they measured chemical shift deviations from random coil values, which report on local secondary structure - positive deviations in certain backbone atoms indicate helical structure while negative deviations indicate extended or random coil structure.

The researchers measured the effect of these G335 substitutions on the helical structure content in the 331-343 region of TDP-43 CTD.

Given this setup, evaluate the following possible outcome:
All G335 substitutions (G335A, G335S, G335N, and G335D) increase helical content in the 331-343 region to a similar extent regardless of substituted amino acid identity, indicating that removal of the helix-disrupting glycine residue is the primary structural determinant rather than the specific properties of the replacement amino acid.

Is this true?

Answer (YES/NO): NO